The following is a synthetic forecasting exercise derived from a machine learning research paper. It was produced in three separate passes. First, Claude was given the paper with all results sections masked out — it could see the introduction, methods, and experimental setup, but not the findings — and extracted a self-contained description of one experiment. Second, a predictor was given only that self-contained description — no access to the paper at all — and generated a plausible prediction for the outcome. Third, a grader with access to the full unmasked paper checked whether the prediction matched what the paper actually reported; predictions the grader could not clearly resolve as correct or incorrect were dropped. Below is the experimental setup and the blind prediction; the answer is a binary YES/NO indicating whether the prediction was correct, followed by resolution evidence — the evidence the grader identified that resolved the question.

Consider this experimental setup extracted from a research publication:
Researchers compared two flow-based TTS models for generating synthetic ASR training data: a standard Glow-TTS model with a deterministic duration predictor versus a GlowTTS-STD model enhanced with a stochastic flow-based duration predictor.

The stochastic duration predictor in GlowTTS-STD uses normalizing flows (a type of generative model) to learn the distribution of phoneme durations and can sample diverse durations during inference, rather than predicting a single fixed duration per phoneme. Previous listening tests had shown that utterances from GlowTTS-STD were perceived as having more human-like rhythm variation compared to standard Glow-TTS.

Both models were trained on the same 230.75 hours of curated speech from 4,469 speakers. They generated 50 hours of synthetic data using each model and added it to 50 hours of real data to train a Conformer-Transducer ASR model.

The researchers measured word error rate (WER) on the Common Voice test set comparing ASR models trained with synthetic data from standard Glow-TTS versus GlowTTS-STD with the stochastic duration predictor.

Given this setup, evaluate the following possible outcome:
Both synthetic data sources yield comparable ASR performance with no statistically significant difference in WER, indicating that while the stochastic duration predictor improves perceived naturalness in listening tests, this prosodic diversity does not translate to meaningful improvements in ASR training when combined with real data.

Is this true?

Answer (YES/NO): NO